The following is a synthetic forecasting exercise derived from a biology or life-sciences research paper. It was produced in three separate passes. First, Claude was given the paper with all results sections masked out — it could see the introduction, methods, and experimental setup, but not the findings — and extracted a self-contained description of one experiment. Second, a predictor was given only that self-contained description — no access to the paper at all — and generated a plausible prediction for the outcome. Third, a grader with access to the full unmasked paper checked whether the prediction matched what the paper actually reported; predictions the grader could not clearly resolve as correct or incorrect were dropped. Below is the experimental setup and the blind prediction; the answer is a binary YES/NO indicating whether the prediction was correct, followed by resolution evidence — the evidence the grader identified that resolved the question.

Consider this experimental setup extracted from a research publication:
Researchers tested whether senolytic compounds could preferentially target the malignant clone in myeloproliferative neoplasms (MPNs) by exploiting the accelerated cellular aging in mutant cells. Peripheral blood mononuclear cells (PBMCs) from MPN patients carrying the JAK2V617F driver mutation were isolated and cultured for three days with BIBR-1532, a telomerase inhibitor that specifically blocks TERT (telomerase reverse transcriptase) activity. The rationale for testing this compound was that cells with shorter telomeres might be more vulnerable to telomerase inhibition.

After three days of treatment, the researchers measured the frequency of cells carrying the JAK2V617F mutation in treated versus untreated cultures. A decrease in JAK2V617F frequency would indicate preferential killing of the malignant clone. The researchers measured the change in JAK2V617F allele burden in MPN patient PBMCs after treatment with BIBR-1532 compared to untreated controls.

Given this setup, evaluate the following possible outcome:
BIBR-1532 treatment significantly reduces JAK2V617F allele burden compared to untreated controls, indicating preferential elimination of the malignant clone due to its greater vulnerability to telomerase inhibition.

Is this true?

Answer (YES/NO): NO